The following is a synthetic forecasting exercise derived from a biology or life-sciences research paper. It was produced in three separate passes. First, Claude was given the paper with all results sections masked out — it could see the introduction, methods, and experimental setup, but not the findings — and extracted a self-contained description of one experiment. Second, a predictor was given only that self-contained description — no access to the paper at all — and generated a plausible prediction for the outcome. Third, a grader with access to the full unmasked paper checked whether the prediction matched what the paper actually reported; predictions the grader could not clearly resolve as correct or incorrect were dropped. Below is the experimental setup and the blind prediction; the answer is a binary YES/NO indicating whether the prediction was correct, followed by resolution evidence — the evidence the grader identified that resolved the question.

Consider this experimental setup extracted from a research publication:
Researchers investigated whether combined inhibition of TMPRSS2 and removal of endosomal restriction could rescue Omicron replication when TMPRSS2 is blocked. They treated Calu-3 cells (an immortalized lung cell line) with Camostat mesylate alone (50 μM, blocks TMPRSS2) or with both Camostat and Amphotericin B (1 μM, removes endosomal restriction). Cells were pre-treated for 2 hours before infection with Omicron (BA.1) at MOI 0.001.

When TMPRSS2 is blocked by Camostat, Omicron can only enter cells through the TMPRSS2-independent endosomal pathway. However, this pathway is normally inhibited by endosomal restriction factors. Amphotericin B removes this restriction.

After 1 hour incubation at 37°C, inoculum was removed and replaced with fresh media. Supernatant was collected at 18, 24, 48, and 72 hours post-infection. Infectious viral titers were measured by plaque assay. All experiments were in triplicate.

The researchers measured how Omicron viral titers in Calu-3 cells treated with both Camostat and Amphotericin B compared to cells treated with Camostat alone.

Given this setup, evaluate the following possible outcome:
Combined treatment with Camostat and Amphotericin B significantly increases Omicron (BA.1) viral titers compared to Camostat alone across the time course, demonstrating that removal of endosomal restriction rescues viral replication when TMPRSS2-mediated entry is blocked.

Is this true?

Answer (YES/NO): YES